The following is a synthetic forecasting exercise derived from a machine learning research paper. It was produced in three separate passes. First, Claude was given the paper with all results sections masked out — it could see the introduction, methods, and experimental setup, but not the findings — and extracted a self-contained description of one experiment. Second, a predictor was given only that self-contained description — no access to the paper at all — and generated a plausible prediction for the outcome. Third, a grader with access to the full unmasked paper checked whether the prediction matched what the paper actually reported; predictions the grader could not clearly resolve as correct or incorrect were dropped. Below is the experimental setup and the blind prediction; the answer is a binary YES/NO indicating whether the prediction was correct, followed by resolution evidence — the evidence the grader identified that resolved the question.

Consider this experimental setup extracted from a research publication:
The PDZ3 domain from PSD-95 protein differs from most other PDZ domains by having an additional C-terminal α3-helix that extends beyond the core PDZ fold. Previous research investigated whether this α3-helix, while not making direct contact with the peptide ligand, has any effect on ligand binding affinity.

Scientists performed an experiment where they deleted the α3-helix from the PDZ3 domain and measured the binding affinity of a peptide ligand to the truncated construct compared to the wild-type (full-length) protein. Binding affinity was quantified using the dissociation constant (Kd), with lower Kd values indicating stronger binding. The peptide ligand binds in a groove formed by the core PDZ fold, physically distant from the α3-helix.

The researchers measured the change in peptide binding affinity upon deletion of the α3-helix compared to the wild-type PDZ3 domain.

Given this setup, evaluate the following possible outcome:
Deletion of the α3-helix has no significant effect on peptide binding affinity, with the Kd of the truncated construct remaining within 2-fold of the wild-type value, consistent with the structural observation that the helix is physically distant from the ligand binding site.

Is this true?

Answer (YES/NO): NO